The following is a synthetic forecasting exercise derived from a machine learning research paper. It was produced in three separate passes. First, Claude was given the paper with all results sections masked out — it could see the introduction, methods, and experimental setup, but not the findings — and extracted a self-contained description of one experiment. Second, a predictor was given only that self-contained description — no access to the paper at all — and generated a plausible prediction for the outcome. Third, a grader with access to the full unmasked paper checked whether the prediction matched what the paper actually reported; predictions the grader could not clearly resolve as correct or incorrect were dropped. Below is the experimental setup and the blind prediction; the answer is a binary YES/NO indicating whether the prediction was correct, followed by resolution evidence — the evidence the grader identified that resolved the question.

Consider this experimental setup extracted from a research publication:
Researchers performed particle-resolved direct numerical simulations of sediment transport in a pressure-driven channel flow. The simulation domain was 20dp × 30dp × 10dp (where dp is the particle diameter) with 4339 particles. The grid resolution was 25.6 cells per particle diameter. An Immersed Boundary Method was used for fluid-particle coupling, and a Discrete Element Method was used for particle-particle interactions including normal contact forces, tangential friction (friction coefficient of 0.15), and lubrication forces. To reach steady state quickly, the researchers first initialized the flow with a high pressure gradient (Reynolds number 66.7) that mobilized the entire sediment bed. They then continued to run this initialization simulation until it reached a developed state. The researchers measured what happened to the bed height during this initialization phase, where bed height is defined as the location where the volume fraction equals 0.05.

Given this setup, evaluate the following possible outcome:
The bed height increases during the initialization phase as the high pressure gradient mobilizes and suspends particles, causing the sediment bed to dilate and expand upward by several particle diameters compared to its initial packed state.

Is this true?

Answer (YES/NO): YES